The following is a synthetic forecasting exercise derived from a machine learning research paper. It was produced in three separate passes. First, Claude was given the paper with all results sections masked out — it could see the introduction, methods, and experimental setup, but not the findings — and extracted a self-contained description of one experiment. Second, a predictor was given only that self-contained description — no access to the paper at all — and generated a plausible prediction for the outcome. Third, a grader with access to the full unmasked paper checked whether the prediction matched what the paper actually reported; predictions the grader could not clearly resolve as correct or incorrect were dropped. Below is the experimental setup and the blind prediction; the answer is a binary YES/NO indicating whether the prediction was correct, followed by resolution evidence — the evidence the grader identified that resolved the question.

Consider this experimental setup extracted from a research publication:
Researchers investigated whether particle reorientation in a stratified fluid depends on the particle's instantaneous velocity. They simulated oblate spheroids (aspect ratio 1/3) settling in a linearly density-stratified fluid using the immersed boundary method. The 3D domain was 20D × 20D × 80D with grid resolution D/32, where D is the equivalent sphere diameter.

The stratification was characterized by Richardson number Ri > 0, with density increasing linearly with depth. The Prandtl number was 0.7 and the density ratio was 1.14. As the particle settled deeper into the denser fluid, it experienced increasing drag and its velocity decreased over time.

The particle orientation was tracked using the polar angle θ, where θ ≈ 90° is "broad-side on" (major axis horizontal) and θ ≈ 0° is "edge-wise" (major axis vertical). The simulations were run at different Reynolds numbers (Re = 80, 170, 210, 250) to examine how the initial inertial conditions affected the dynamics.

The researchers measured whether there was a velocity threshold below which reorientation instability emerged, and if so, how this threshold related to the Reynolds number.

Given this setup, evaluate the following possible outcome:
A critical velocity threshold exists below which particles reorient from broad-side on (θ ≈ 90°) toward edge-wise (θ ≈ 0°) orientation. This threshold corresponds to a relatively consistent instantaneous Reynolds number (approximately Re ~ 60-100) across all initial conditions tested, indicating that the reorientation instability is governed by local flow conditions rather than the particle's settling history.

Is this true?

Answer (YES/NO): NO